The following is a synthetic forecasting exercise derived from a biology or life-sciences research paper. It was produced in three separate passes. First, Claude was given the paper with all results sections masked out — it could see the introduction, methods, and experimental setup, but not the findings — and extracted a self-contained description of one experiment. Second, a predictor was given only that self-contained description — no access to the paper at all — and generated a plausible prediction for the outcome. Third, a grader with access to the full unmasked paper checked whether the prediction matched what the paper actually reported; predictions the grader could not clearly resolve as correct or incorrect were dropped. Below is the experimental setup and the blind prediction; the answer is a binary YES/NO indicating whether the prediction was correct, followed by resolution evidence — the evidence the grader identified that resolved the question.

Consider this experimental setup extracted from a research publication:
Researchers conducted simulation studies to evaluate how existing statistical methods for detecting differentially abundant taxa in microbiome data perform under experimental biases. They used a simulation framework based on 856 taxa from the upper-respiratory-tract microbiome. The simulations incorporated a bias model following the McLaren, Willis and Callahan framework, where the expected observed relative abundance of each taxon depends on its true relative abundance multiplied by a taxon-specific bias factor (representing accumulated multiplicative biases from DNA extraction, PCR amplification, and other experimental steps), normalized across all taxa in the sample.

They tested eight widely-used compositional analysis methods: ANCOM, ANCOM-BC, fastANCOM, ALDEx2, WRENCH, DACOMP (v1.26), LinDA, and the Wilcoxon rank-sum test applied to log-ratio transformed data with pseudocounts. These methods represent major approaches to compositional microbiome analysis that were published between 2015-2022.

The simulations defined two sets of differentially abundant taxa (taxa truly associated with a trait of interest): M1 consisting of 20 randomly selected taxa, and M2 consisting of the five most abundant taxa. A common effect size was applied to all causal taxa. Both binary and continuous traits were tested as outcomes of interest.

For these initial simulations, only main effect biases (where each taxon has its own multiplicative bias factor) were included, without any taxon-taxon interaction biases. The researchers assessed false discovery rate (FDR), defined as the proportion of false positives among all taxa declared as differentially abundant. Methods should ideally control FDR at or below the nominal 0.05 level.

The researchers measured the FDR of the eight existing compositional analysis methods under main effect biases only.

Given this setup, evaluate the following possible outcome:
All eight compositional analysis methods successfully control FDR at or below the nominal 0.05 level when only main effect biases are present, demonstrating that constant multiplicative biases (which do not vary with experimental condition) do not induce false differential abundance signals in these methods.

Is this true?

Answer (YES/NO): NO